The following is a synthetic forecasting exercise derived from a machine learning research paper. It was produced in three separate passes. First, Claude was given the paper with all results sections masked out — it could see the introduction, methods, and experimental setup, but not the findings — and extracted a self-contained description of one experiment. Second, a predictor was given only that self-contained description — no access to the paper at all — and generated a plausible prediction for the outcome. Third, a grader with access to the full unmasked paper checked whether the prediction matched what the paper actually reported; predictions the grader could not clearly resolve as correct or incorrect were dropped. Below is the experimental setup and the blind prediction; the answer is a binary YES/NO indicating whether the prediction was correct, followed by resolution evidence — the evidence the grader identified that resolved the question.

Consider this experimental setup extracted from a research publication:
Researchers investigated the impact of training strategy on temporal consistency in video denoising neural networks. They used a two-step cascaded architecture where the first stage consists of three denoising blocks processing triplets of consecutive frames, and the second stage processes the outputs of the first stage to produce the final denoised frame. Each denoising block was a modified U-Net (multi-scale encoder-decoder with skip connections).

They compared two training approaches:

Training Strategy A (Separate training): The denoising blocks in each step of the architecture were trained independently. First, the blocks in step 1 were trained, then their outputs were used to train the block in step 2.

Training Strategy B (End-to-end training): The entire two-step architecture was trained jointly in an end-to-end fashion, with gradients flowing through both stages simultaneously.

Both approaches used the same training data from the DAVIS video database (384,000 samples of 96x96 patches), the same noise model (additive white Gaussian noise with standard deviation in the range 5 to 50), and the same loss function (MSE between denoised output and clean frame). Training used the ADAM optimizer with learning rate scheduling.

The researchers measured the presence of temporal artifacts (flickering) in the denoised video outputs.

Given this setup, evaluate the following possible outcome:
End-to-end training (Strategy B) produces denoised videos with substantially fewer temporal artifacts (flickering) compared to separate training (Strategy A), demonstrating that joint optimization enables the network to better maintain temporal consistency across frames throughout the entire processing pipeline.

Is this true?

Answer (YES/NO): YES